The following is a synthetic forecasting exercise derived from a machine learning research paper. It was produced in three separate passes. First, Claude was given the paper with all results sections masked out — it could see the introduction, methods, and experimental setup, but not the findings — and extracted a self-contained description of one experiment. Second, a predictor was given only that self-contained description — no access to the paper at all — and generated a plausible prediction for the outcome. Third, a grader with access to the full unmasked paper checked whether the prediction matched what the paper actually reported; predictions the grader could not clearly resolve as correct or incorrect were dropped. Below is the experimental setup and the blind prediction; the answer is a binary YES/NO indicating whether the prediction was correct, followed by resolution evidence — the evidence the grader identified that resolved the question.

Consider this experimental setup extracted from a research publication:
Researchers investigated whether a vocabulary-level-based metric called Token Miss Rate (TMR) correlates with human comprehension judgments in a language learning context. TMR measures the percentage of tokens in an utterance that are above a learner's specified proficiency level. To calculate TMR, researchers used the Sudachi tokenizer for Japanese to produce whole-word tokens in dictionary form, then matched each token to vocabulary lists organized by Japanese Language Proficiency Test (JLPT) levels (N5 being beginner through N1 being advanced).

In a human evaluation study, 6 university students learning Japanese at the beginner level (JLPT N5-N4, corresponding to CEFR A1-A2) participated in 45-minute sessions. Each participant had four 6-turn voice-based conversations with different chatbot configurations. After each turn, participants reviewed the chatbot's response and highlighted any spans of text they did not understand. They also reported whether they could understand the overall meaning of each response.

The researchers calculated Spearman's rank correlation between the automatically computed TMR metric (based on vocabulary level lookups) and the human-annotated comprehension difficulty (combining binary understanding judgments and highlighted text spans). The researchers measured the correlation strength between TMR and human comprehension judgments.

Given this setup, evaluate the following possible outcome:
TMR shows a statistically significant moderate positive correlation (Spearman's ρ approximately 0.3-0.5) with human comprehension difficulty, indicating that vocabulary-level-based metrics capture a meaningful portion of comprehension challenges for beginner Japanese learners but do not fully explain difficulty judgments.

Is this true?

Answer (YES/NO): NO